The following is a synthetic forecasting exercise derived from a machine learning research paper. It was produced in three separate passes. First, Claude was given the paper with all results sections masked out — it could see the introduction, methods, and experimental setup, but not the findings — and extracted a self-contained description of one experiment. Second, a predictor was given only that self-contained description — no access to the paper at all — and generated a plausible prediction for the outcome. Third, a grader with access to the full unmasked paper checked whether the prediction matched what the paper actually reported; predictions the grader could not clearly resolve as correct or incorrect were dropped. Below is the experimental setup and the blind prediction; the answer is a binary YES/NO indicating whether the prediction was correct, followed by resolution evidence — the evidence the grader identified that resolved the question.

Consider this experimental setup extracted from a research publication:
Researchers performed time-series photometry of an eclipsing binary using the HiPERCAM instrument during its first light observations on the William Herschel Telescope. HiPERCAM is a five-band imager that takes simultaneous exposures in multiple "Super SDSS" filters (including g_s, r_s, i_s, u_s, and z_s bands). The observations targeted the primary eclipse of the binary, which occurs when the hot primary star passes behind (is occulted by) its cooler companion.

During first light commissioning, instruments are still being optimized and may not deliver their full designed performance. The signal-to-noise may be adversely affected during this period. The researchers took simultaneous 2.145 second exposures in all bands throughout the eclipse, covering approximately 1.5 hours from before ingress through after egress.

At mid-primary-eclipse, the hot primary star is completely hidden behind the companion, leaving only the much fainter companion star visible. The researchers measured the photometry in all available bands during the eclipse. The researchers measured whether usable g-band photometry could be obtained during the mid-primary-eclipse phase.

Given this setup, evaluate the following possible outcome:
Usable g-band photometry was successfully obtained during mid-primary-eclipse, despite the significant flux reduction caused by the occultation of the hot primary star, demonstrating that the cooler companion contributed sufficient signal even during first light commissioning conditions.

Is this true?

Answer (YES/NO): NO